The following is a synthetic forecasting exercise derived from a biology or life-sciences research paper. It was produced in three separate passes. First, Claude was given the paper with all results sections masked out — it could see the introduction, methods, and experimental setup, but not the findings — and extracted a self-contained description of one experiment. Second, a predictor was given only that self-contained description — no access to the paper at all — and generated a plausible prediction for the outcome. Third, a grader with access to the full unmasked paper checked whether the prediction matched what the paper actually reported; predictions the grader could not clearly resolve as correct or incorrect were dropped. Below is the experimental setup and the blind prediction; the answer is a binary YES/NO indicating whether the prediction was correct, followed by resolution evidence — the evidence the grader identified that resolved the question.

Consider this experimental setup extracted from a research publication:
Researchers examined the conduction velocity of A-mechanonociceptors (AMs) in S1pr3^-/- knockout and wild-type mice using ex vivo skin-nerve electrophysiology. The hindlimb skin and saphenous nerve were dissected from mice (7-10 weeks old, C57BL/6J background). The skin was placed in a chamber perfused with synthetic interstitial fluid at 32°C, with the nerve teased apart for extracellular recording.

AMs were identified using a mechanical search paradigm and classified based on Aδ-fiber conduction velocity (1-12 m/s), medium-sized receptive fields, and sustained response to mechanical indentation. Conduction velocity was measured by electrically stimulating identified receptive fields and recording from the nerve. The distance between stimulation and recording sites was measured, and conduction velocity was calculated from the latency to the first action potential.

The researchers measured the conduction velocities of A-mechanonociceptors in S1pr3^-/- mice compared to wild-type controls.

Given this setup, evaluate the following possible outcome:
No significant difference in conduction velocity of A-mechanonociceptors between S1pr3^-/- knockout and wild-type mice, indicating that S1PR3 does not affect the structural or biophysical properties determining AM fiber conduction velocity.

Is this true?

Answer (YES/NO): YES